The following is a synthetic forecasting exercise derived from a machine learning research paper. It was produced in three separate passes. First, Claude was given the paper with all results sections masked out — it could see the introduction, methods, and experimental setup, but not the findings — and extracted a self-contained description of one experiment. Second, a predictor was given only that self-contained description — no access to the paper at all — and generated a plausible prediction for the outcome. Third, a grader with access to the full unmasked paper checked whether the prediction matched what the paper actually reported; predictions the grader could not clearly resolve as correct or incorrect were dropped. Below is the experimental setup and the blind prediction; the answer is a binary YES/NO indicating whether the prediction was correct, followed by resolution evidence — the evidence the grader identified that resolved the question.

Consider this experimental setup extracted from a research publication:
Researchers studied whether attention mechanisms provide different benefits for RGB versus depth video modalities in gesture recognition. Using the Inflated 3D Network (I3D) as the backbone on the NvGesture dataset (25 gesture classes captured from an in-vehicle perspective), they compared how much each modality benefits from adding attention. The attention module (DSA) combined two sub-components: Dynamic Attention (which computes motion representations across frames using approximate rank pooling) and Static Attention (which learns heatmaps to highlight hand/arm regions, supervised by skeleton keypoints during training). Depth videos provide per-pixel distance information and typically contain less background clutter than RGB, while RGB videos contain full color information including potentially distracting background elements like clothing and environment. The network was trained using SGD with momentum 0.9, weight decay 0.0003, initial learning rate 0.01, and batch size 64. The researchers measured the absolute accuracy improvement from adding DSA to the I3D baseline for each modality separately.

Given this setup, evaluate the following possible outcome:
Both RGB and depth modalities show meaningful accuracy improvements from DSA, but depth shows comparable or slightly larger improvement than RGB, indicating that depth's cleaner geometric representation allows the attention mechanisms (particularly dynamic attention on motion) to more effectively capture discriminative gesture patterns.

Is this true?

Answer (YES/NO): NO